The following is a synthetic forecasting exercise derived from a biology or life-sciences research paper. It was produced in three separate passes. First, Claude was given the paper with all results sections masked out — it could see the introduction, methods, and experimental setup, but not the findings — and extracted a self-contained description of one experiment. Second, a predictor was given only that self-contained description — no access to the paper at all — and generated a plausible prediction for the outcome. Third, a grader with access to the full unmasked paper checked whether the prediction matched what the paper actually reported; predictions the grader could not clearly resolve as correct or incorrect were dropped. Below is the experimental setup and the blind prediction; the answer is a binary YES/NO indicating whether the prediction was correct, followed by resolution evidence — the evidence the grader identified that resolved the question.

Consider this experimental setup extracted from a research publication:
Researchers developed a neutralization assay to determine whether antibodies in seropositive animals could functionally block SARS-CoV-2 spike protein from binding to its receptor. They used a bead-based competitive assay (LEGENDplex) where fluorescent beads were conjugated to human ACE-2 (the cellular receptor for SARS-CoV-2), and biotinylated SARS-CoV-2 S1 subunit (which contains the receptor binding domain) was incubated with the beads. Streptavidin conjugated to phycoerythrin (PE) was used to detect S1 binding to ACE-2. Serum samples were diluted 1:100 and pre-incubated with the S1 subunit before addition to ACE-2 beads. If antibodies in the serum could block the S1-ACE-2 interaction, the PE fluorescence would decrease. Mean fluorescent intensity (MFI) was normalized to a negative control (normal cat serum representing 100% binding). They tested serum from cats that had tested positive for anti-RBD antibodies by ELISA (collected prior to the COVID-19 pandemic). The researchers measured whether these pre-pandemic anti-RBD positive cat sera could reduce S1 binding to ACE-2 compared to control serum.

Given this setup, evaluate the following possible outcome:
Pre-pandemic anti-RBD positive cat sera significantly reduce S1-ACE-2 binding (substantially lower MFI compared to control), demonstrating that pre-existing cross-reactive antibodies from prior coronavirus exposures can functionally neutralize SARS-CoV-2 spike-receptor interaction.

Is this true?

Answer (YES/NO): NO